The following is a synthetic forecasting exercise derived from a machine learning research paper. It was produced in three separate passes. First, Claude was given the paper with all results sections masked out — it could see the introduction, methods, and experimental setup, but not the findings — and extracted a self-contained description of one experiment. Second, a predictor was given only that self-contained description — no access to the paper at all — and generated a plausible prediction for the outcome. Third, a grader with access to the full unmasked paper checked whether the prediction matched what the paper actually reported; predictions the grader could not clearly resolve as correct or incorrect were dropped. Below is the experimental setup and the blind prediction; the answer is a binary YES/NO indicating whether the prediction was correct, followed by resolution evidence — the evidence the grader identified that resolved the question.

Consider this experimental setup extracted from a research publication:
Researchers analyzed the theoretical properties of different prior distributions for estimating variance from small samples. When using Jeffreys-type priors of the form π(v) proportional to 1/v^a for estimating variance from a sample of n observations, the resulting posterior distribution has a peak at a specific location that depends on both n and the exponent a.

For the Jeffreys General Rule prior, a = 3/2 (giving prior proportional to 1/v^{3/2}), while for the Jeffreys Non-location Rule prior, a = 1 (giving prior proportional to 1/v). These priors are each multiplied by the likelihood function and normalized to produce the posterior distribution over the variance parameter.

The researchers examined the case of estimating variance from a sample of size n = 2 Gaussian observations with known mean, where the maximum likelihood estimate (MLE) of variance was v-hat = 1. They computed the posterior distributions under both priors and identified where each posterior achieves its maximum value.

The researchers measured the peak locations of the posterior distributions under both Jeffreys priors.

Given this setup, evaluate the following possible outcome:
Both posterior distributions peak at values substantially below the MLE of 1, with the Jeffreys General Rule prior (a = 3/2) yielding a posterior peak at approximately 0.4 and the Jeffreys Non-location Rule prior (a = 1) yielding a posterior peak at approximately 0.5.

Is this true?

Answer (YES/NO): YES